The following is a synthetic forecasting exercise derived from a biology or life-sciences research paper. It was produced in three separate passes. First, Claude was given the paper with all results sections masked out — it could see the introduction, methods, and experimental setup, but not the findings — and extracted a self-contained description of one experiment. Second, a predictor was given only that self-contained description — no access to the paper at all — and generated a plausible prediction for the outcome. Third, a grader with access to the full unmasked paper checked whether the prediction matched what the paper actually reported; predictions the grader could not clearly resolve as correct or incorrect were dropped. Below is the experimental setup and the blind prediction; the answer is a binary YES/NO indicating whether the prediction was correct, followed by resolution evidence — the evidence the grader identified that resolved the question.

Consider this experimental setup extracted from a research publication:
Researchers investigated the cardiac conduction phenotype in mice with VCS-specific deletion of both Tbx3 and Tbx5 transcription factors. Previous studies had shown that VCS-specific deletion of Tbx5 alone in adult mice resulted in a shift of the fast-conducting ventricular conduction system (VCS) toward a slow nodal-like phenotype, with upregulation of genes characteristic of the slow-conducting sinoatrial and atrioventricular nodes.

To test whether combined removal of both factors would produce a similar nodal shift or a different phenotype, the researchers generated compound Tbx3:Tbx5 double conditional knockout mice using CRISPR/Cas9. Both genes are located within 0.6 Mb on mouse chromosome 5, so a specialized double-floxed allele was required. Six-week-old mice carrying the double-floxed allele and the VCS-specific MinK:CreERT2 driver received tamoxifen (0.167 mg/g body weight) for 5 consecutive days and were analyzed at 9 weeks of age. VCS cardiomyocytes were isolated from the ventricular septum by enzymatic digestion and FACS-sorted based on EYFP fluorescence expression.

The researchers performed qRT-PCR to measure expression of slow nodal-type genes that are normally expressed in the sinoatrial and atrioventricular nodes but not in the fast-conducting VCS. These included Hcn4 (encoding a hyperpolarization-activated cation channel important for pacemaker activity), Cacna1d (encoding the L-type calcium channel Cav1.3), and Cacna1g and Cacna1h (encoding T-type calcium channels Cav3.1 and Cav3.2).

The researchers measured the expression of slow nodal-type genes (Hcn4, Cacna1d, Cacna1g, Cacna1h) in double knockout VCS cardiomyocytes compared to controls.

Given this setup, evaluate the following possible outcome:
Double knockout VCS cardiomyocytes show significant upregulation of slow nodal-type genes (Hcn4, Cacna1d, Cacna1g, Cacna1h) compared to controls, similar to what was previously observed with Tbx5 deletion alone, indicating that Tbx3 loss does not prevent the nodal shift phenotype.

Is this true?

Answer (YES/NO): NO